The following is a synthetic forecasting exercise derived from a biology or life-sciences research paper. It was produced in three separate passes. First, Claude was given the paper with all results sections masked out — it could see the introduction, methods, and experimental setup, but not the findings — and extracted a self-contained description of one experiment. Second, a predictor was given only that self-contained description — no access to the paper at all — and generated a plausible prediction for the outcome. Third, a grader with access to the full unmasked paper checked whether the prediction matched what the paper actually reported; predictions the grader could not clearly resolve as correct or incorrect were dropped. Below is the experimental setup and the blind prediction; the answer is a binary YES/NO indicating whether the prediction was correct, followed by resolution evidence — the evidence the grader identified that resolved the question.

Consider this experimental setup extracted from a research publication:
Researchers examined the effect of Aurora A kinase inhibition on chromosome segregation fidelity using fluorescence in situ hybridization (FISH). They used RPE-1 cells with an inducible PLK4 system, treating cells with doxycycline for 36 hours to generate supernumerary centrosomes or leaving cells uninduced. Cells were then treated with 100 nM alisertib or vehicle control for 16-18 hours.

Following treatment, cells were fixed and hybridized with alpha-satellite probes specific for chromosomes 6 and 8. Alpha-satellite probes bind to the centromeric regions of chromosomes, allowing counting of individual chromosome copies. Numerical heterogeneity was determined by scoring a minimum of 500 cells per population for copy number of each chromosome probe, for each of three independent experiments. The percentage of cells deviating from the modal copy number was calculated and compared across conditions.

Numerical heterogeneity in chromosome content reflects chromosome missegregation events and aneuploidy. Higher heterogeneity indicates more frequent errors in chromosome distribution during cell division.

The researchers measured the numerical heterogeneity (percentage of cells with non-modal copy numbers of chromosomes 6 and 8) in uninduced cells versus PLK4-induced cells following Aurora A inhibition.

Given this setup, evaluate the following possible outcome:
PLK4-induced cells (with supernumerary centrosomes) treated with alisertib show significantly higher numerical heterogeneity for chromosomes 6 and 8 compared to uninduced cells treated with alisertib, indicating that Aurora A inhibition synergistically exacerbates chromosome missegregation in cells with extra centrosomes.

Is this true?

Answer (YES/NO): YES